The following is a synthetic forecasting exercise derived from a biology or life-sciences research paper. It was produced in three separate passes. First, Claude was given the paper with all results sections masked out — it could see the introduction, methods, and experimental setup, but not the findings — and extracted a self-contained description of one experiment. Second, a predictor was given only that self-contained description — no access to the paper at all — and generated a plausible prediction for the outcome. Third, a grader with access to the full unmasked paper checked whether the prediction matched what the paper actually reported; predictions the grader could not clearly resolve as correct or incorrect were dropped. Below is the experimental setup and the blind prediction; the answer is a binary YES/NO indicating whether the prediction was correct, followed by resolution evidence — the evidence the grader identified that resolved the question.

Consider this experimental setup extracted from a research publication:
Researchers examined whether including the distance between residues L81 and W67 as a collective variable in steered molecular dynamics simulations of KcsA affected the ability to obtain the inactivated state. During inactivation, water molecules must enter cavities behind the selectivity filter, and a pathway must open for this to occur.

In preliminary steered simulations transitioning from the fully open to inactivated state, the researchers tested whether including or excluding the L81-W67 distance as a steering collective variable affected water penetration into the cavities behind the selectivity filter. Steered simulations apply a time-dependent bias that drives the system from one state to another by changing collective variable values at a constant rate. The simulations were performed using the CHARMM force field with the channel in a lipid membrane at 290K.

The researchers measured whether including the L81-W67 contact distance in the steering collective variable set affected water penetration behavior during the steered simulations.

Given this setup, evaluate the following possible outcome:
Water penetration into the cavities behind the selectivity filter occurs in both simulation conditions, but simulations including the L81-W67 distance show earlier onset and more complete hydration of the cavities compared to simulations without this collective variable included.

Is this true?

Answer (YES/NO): NO